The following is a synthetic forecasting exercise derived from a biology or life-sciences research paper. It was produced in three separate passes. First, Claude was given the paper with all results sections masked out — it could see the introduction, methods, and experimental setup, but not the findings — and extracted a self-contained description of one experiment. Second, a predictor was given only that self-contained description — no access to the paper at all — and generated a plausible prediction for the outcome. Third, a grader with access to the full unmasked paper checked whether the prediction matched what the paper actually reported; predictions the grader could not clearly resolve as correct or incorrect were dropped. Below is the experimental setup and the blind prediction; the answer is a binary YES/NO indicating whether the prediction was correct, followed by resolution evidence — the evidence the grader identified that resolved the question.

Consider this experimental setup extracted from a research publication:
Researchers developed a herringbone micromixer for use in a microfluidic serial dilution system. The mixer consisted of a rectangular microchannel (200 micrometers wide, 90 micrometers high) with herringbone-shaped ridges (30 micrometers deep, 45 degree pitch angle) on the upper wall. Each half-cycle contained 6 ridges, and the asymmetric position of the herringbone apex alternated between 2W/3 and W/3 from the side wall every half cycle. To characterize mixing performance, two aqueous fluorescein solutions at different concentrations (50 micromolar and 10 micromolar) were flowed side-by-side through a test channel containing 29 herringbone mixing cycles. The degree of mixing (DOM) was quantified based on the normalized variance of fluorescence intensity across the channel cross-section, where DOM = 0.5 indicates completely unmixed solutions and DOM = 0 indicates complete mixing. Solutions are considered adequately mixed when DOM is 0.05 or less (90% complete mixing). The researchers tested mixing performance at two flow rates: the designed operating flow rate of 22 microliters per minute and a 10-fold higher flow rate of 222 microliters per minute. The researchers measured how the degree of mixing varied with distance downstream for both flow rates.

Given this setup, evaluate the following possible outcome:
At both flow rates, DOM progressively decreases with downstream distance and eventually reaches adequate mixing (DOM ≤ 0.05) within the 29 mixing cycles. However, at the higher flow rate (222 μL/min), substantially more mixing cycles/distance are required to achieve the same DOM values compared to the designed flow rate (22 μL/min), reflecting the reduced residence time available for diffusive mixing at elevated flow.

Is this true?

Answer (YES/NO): NO